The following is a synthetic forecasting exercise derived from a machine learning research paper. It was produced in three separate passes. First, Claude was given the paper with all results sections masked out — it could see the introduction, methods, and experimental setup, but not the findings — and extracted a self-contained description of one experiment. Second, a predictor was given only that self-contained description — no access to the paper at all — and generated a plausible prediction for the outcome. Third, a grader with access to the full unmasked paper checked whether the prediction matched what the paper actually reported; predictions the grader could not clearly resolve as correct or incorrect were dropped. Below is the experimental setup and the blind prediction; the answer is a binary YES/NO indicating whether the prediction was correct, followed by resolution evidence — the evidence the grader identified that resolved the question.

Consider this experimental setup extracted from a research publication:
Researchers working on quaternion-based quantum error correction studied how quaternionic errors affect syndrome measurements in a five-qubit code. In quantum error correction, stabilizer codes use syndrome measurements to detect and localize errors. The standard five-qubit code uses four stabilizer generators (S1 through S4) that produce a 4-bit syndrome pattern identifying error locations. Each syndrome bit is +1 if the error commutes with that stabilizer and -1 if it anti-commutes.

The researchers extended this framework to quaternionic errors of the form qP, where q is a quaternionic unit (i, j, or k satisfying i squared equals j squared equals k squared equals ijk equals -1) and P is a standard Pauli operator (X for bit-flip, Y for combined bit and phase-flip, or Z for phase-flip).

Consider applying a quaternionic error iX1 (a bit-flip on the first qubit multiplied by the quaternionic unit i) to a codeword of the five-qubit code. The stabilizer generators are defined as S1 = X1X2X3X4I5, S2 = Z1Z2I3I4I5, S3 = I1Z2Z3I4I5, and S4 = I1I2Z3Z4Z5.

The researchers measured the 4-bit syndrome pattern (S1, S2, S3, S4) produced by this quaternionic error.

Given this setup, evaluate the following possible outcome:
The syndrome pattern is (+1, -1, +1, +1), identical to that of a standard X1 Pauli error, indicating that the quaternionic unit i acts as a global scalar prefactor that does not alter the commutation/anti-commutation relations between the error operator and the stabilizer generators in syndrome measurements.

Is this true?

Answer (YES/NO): NO